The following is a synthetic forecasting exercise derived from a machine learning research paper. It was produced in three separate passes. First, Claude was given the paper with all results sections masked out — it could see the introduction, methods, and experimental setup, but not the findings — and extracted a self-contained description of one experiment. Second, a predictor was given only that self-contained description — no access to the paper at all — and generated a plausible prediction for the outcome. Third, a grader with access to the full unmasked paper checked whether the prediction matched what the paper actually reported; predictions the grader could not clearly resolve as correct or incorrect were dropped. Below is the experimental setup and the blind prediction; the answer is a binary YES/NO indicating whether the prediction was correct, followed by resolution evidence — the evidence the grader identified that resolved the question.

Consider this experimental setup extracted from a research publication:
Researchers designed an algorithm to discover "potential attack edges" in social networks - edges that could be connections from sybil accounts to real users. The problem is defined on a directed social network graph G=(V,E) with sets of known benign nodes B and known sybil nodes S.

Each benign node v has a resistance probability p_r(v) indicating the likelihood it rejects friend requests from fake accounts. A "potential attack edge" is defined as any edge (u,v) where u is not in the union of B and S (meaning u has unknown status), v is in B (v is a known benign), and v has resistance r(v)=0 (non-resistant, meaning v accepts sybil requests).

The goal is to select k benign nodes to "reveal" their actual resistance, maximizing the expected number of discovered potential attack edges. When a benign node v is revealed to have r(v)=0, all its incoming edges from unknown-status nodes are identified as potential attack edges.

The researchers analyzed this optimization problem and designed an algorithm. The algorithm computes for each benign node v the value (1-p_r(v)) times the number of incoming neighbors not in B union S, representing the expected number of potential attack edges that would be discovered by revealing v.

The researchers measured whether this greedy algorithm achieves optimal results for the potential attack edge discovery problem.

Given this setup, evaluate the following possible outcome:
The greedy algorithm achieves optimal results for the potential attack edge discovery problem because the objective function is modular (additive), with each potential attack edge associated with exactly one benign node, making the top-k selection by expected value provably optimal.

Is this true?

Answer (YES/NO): YES